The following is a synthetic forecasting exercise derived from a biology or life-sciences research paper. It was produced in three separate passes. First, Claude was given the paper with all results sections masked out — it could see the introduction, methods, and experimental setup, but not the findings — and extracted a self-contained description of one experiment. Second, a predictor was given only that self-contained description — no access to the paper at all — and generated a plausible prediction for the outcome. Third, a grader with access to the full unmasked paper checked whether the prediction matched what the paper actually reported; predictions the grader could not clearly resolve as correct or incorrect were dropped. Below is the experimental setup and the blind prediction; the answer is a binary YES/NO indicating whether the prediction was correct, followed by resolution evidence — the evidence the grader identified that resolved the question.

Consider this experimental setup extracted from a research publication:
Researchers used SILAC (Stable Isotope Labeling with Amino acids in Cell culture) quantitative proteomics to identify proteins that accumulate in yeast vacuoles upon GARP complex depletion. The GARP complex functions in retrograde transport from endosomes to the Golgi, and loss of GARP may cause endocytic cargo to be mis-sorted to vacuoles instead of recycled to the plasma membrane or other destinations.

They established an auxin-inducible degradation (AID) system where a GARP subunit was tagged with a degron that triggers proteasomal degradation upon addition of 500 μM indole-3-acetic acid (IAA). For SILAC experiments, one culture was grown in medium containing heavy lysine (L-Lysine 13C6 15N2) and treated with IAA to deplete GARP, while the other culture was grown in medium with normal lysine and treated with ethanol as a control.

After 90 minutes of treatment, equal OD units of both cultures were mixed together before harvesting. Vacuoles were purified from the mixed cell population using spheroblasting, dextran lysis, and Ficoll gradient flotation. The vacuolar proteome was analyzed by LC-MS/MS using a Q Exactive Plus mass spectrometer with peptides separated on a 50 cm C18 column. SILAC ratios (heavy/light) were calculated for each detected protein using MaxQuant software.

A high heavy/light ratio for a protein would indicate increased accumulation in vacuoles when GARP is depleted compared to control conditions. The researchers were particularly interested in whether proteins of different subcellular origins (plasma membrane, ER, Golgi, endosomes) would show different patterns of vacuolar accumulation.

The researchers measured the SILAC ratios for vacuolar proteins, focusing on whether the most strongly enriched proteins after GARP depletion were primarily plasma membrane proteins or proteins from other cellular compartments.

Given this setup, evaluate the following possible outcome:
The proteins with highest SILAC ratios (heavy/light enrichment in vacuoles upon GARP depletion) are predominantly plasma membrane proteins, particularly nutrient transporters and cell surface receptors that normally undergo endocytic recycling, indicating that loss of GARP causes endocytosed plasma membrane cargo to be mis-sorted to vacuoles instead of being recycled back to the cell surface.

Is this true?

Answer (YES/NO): NO